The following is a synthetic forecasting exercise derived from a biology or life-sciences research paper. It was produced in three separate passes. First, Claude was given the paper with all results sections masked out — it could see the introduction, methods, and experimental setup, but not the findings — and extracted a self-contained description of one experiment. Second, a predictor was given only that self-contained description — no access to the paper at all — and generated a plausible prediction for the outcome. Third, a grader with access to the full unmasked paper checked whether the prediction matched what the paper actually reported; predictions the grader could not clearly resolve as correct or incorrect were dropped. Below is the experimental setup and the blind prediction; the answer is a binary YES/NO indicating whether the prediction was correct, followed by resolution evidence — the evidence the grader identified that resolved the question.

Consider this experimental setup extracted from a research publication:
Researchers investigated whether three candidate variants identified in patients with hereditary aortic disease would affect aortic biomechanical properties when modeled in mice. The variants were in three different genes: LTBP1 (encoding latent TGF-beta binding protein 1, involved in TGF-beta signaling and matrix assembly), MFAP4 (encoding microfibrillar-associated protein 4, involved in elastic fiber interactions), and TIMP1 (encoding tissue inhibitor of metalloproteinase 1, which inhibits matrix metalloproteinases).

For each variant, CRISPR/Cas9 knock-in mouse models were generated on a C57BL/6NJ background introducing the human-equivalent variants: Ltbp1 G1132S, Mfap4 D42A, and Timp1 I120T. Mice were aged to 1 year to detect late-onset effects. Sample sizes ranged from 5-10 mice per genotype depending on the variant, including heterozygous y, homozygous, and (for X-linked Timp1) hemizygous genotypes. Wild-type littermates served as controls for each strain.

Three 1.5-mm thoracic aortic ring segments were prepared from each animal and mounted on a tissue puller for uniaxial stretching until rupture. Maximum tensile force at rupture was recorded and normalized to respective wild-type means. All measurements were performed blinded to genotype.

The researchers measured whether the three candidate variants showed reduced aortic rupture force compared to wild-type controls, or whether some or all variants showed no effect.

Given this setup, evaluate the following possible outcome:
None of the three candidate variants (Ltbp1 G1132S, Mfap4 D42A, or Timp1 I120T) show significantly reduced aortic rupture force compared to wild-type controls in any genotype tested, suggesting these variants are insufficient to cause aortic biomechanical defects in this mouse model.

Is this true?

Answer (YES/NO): YES